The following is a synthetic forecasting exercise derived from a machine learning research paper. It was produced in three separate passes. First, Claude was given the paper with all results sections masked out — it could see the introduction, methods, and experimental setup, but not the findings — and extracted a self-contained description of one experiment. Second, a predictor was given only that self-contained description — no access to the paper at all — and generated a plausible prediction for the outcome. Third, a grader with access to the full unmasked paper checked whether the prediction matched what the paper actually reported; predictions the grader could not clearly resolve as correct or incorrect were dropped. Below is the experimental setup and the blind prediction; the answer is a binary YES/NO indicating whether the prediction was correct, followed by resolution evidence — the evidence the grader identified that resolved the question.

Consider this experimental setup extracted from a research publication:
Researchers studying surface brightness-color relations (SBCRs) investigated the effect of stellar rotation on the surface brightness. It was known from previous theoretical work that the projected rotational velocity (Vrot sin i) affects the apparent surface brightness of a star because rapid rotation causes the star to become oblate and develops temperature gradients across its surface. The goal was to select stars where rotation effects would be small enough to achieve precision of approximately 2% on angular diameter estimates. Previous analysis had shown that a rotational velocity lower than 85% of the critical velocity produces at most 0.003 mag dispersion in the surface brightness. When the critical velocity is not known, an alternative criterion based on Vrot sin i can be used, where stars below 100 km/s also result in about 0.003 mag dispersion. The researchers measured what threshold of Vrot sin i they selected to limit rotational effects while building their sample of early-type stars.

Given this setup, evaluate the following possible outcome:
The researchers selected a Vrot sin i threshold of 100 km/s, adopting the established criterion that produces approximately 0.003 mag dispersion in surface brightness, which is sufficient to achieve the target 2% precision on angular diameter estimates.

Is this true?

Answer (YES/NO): NO